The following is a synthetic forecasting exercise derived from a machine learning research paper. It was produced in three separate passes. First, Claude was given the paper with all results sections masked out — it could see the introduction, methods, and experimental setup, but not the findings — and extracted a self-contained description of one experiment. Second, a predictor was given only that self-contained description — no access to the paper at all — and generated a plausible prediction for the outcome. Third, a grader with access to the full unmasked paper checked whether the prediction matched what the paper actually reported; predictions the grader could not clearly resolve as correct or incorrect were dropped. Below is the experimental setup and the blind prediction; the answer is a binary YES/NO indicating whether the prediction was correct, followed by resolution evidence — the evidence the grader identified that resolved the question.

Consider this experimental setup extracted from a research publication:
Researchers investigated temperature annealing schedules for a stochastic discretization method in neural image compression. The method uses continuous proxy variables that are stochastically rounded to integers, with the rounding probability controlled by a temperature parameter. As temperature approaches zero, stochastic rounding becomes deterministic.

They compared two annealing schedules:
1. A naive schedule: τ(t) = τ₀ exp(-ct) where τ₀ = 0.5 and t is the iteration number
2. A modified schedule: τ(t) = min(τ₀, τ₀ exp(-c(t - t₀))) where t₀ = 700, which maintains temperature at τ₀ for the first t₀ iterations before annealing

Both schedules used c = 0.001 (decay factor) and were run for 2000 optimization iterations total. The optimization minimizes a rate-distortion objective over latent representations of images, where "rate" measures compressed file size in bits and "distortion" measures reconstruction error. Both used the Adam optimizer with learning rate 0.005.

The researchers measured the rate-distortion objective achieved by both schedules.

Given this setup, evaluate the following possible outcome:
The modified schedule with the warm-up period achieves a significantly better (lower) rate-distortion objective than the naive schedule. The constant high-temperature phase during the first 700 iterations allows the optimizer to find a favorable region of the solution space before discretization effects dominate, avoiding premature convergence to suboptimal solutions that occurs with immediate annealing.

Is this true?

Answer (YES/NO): YES